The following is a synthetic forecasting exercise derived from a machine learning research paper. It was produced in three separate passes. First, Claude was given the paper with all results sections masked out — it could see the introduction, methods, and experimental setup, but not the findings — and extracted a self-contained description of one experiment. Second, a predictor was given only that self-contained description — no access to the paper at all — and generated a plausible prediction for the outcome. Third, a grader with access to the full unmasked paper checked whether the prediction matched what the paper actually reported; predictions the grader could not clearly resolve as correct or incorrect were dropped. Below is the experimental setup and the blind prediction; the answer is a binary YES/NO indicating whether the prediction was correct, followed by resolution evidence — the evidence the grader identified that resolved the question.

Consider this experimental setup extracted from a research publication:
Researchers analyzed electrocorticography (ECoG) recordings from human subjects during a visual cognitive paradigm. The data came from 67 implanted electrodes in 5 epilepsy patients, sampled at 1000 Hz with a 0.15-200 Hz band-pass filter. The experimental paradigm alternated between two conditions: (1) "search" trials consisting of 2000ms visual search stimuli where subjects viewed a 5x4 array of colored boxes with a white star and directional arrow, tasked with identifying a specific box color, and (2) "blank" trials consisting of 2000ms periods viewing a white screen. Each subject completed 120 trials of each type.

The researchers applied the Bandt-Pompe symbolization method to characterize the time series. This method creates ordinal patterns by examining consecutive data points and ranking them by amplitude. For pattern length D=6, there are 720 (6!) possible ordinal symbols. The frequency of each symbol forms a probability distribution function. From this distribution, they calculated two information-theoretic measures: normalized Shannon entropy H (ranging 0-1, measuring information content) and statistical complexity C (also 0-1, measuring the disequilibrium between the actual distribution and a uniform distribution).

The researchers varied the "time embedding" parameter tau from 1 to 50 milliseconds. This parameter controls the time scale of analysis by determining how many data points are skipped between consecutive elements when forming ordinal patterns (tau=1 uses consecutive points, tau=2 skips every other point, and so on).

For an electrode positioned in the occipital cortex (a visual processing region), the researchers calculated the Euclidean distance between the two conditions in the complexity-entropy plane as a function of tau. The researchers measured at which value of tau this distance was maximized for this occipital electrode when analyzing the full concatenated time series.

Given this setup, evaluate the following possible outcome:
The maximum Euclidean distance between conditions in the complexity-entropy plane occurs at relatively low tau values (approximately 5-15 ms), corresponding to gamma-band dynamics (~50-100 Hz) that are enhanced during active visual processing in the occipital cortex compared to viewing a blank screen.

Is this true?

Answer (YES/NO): YES